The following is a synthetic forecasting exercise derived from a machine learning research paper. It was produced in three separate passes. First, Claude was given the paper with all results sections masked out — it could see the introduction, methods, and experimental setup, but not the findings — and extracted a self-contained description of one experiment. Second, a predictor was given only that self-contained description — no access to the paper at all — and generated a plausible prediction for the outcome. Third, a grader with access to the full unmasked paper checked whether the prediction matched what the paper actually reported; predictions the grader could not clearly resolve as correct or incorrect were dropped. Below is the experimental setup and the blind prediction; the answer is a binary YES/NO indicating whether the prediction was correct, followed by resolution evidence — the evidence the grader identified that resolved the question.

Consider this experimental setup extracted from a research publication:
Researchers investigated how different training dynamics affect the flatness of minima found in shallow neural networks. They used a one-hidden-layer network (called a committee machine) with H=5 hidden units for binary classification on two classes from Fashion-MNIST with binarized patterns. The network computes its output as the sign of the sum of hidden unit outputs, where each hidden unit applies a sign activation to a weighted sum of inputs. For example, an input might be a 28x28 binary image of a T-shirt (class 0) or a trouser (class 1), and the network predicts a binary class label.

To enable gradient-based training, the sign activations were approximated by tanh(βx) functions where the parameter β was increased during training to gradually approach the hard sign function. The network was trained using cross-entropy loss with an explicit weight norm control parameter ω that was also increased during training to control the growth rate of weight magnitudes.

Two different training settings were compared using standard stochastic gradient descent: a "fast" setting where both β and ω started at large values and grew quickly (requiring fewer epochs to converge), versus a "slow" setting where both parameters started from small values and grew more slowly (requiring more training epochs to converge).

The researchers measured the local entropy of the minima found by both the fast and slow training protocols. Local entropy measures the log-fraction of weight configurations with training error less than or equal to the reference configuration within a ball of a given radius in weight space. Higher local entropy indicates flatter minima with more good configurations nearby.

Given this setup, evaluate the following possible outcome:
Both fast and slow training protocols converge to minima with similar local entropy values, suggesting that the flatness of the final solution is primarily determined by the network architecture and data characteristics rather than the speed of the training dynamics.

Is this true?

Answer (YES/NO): NO